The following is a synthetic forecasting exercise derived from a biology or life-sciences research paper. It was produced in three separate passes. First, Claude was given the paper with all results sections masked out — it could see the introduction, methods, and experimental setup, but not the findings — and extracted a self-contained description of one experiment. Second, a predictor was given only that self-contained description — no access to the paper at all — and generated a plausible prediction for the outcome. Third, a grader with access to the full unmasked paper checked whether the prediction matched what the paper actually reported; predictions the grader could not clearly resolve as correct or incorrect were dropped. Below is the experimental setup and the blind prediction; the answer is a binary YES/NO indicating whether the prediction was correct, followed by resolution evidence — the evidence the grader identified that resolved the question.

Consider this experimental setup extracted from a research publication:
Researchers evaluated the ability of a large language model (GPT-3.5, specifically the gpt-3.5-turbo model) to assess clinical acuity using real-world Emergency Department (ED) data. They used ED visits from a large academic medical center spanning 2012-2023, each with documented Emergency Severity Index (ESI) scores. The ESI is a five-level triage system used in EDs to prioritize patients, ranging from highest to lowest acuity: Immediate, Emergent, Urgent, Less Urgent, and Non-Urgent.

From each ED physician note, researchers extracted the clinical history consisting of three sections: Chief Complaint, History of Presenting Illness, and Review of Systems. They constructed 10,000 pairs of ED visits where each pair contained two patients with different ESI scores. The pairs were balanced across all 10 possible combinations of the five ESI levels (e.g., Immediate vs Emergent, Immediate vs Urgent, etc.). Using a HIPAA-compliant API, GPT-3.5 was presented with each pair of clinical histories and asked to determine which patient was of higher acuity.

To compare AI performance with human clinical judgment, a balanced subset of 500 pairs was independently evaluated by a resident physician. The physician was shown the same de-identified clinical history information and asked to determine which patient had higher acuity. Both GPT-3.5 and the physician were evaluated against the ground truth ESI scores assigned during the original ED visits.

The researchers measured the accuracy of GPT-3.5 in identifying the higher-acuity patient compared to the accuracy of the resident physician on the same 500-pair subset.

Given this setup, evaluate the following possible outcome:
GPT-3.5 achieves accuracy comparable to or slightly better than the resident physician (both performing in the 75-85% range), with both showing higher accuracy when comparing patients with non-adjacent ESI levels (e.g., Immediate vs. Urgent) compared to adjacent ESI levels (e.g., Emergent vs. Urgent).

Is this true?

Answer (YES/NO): NO